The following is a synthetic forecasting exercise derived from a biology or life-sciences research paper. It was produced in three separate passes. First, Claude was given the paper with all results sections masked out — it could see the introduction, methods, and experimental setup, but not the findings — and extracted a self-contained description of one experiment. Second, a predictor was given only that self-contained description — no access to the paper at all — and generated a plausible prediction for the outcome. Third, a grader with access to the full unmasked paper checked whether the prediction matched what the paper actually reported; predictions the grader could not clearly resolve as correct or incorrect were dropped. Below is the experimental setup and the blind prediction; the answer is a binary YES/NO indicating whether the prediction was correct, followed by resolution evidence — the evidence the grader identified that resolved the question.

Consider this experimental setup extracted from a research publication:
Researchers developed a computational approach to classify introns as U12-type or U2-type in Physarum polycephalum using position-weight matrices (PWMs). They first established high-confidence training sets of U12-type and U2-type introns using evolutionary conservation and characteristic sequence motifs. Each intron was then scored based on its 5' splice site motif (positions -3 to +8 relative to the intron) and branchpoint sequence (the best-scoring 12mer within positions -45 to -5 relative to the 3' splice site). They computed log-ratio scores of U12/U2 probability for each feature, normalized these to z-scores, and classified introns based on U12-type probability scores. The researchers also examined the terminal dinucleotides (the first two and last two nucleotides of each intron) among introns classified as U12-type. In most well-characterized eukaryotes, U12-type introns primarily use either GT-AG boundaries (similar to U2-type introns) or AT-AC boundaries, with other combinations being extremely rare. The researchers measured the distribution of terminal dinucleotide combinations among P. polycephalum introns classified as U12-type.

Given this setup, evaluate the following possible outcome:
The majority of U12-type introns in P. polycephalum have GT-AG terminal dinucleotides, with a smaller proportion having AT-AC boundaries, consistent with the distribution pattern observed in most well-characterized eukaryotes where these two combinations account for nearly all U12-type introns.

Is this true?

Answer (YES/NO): NO